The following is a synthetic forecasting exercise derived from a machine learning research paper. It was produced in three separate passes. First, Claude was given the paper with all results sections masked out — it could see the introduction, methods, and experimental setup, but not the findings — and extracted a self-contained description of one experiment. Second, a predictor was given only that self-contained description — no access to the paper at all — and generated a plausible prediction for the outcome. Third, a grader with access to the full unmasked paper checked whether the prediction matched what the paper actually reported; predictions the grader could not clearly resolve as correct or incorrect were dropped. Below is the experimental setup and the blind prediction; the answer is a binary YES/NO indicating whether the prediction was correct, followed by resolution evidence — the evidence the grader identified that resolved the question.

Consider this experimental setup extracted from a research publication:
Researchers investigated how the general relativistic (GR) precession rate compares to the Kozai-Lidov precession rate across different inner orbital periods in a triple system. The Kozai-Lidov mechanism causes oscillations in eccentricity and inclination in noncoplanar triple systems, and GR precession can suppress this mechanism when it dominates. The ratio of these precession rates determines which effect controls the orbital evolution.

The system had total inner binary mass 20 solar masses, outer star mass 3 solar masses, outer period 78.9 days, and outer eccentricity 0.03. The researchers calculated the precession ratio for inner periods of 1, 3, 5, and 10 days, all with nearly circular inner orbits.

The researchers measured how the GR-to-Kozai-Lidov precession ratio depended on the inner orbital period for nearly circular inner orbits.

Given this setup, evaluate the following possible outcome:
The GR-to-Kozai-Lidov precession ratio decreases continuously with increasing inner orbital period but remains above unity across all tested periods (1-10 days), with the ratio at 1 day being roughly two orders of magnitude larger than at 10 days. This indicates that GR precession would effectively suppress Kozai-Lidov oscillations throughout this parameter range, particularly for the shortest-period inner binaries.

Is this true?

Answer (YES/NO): NO